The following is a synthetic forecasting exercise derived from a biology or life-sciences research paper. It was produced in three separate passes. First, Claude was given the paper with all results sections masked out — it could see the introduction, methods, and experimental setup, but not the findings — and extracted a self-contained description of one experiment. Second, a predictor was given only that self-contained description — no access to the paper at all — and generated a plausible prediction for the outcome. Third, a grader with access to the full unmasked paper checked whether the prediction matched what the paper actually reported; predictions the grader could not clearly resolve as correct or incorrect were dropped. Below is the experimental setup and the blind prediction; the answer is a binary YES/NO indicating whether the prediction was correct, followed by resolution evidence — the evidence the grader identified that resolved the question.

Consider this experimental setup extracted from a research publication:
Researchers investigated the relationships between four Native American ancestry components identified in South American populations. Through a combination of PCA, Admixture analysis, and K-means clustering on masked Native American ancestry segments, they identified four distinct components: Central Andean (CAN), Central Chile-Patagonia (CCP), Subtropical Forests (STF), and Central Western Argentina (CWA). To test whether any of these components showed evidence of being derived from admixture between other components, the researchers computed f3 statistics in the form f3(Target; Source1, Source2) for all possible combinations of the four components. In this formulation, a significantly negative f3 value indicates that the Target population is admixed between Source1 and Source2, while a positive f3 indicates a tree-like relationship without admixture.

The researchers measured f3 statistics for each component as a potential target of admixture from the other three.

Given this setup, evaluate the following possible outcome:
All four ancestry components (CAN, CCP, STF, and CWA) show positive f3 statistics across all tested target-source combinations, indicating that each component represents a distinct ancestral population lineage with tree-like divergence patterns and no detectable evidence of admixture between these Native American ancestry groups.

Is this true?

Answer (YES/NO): YES